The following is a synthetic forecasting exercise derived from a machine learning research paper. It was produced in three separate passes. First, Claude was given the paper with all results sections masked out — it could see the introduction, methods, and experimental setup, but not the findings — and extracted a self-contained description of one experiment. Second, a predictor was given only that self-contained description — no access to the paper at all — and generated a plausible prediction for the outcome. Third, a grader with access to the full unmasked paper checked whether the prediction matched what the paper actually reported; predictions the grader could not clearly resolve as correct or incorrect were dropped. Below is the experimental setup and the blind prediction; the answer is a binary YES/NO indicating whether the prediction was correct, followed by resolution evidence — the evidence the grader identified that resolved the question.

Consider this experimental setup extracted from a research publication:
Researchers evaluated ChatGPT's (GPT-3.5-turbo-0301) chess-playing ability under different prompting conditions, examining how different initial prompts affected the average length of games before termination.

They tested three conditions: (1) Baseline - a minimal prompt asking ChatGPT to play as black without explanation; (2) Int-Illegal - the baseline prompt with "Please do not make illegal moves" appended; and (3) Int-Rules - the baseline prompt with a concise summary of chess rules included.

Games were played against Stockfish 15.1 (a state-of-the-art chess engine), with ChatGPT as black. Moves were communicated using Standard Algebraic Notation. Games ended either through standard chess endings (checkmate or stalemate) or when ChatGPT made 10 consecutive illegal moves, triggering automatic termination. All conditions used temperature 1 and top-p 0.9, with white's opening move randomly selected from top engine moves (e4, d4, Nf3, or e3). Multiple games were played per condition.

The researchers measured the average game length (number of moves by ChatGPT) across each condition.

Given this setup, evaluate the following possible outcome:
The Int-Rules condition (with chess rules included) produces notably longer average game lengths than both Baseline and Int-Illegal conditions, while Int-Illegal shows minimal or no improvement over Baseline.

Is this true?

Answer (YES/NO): NO